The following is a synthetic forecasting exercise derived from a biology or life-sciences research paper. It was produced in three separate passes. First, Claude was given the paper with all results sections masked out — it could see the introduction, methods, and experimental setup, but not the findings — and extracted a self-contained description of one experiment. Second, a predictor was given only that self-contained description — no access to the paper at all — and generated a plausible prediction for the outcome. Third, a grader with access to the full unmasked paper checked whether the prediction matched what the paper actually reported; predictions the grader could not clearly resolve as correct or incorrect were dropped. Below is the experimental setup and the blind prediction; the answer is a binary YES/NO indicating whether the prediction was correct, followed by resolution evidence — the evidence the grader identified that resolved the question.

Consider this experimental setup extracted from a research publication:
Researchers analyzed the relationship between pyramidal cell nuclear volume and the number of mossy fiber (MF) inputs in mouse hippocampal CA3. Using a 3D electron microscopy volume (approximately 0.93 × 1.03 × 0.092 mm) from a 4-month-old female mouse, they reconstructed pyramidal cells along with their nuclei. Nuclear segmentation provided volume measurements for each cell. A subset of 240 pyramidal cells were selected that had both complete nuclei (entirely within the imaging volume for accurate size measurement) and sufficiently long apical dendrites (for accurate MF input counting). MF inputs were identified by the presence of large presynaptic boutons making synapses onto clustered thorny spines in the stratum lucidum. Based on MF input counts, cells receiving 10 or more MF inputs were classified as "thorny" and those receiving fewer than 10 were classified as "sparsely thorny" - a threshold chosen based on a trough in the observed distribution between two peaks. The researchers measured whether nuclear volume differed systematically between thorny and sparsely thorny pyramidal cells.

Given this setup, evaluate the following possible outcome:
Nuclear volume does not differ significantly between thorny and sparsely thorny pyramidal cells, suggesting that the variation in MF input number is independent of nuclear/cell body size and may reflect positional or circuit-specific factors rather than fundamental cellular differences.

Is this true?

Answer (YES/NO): NO